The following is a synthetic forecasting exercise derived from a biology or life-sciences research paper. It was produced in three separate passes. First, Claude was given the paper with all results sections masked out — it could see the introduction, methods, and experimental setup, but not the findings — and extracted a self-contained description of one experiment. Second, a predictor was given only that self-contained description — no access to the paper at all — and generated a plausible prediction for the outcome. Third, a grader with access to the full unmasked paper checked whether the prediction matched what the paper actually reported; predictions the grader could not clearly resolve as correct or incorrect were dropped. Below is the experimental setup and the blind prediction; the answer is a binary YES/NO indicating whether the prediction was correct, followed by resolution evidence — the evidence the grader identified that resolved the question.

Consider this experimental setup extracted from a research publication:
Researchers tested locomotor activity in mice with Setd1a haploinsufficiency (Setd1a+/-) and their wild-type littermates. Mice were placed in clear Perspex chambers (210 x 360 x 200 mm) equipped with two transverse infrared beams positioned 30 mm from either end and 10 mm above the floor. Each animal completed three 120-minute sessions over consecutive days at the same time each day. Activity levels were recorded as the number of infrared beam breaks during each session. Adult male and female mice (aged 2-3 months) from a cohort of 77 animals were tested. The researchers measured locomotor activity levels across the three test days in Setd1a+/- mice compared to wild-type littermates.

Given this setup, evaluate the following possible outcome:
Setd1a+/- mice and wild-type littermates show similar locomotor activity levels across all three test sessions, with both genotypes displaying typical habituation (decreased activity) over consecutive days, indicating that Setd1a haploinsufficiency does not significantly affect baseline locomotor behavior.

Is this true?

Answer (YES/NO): YES